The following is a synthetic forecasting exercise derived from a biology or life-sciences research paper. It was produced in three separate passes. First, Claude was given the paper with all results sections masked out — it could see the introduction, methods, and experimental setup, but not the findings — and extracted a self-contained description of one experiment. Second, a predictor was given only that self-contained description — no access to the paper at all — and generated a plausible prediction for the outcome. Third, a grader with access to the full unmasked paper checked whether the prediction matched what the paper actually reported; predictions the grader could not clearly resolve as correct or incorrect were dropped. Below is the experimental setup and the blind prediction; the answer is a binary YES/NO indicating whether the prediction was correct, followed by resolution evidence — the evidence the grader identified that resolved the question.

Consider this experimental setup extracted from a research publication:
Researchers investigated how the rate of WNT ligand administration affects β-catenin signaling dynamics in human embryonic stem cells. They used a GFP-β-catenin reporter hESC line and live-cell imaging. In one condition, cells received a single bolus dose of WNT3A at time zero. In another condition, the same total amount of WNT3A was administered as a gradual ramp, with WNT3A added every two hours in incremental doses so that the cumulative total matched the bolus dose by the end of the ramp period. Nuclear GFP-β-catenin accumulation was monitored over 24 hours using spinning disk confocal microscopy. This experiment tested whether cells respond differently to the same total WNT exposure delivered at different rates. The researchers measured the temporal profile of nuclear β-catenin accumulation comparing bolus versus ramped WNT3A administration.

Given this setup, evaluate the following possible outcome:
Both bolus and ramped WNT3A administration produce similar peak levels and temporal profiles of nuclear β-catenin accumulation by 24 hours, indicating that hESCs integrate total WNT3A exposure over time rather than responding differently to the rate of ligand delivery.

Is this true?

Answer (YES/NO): NO